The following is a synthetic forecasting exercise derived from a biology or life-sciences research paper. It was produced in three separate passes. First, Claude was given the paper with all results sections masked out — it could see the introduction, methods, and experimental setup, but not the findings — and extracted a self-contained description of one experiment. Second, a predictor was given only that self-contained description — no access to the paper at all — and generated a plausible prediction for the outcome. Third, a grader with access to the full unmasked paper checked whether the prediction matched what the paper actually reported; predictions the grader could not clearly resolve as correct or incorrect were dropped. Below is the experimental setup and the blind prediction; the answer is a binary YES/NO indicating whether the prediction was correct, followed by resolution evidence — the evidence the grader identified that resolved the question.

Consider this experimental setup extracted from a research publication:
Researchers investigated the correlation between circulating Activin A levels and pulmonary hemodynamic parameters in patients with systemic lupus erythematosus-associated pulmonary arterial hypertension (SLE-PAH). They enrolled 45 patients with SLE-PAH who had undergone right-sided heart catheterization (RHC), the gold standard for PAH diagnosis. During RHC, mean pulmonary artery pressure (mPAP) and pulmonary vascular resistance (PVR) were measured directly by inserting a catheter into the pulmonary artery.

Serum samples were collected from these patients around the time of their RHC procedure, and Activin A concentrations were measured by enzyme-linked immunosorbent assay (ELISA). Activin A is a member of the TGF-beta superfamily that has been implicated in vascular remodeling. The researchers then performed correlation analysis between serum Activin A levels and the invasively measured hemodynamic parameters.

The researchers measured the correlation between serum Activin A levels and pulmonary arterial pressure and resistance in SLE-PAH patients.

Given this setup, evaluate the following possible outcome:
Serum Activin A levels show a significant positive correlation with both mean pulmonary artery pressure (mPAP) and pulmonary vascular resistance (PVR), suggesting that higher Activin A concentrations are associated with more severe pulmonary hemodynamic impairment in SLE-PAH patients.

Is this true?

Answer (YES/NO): YES